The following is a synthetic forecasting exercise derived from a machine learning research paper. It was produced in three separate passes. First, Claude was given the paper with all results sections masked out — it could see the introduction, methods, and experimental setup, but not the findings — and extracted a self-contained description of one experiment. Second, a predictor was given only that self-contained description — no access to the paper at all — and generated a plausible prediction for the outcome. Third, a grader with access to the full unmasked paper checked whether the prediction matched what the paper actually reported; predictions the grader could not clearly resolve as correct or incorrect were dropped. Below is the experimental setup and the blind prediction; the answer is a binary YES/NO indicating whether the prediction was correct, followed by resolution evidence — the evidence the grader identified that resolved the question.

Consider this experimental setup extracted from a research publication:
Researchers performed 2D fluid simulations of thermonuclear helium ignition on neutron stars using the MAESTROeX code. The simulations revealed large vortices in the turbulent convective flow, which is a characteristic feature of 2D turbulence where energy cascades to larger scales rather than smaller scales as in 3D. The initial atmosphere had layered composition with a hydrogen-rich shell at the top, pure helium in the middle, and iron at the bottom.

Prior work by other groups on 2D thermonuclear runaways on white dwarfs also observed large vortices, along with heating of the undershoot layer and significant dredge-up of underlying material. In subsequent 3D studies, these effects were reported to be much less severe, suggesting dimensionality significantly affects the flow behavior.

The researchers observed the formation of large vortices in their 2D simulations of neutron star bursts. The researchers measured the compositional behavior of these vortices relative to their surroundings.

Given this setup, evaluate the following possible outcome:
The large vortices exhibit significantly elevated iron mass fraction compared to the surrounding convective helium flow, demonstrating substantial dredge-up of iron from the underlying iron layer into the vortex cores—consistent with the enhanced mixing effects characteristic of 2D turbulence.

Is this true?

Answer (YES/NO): NO